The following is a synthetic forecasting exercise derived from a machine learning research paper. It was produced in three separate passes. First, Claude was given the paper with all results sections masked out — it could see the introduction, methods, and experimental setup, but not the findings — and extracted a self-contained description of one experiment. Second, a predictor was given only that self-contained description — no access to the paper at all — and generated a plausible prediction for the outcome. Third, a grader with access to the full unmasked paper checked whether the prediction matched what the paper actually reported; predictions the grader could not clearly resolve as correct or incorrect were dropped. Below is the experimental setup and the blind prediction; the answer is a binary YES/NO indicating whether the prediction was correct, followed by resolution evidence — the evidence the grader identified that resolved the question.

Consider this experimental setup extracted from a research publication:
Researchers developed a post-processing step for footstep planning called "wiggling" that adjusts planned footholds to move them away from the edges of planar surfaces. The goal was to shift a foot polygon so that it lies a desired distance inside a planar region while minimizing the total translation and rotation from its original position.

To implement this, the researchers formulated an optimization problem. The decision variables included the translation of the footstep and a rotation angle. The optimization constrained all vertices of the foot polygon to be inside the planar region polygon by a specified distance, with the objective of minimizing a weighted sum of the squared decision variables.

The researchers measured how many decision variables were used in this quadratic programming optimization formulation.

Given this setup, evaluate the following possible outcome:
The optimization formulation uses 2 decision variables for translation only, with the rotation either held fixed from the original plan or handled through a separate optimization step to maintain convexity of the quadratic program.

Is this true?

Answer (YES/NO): NO